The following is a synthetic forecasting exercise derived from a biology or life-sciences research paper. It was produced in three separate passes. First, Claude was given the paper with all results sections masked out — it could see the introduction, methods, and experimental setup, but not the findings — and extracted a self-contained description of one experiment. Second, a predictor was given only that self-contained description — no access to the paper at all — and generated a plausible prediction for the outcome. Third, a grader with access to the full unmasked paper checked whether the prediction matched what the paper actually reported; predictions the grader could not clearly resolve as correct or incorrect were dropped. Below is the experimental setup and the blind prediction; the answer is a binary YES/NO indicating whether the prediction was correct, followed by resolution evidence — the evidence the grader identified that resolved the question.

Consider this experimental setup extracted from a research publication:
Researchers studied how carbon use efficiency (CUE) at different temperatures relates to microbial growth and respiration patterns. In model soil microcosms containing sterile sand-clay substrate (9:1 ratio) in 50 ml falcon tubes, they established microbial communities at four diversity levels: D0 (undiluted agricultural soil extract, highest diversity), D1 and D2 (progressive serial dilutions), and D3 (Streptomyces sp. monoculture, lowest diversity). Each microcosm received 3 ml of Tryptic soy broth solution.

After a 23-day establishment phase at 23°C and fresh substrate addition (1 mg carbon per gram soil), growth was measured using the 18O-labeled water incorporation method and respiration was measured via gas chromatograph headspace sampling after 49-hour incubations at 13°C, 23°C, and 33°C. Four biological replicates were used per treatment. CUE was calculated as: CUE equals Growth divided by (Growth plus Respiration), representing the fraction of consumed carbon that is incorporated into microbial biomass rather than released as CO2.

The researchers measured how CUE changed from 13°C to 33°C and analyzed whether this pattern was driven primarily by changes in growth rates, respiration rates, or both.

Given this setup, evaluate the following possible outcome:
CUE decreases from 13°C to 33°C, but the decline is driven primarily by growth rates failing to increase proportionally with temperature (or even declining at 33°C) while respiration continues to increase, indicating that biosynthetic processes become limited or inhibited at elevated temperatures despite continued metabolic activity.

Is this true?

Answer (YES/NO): NO